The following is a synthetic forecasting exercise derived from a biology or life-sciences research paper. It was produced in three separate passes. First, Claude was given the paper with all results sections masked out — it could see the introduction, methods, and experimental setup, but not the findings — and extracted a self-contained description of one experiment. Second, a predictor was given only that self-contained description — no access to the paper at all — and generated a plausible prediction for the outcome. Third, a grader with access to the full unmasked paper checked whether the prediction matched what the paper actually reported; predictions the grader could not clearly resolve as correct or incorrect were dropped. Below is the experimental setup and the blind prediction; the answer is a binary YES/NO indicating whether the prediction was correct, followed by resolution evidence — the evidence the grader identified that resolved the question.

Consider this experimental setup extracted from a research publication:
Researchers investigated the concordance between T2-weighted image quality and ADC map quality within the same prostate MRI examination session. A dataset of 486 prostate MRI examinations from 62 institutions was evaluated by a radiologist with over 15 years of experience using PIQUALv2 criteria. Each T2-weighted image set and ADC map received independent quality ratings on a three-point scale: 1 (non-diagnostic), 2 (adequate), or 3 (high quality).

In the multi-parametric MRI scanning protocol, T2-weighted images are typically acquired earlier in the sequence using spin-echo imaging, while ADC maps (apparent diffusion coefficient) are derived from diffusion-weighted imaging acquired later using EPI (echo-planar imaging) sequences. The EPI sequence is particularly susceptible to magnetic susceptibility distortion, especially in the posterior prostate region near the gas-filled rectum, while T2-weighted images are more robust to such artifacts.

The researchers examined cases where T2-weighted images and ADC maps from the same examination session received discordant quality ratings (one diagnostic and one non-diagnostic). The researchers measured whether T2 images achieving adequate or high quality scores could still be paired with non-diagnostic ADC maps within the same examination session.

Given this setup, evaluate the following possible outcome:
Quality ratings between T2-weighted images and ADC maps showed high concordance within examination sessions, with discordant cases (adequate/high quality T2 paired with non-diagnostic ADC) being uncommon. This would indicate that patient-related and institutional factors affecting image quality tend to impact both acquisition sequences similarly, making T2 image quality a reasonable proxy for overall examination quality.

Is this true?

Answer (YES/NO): NO